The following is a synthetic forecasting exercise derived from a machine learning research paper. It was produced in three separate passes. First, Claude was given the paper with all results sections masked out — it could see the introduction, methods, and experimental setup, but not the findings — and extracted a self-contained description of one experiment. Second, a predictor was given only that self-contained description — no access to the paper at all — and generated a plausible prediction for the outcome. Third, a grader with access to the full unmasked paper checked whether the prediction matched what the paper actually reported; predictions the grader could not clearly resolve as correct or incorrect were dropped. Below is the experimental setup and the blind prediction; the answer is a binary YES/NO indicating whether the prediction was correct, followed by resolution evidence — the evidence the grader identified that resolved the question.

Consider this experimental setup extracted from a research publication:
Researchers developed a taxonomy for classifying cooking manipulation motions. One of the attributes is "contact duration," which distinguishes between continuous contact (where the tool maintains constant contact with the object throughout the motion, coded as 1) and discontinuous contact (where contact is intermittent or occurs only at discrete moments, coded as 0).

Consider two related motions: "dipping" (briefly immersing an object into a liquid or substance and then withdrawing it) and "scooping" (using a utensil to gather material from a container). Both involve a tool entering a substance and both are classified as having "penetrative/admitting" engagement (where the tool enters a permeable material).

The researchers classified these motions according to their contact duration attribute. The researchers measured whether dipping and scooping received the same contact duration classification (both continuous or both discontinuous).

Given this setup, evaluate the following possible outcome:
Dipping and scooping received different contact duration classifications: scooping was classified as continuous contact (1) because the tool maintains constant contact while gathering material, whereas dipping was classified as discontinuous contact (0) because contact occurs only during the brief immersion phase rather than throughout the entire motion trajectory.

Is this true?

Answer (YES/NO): NO